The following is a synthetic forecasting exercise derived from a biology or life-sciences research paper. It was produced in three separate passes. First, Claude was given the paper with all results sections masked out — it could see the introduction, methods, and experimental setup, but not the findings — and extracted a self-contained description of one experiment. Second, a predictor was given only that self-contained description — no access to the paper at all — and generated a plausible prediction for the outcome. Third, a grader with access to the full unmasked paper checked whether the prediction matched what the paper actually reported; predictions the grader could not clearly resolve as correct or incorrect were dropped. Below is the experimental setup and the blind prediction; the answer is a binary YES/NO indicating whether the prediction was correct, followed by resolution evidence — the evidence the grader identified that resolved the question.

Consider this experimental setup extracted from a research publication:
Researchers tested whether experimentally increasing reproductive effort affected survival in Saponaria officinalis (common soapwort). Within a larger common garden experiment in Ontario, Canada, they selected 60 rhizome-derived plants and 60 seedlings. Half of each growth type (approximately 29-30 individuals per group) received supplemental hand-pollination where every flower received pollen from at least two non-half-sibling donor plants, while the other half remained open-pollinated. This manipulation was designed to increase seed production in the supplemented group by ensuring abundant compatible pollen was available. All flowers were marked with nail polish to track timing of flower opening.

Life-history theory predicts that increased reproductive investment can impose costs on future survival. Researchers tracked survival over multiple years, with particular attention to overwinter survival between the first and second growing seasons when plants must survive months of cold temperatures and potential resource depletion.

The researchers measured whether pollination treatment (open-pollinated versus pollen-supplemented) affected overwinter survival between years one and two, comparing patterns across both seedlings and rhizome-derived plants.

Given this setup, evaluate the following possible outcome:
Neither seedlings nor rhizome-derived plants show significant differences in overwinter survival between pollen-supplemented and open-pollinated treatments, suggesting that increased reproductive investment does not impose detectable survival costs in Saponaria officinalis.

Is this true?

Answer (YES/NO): NO